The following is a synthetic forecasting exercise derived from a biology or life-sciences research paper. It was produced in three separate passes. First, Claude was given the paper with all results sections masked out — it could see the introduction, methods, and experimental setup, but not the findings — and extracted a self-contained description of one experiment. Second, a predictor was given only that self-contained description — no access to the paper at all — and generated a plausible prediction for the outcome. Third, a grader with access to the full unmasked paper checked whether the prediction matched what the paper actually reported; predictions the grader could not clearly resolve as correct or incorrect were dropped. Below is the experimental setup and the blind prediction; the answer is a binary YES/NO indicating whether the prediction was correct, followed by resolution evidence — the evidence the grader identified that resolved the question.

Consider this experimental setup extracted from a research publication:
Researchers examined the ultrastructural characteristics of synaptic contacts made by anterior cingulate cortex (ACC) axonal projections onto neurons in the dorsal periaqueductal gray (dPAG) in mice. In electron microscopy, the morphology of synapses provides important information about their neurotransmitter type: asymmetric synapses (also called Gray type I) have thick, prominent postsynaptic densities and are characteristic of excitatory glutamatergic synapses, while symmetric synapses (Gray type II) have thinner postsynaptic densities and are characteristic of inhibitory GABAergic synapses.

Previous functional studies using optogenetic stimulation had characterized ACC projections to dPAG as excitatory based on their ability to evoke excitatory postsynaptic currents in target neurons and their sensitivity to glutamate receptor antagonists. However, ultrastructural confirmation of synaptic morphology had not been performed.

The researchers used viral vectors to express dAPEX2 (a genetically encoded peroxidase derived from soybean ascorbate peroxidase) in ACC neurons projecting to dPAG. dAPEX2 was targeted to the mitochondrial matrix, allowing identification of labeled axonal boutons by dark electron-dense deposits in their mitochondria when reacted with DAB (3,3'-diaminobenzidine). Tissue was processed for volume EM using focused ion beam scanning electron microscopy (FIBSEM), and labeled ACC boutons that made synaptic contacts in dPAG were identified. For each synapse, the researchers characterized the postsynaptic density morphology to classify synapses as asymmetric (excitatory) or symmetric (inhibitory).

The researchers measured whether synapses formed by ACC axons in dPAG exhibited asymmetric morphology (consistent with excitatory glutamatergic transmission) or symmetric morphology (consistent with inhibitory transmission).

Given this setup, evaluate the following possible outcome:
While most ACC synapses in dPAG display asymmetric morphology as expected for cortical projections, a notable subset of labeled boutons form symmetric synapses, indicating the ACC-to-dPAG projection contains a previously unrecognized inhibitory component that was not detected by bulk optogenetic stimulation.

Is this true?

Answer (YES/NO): NO